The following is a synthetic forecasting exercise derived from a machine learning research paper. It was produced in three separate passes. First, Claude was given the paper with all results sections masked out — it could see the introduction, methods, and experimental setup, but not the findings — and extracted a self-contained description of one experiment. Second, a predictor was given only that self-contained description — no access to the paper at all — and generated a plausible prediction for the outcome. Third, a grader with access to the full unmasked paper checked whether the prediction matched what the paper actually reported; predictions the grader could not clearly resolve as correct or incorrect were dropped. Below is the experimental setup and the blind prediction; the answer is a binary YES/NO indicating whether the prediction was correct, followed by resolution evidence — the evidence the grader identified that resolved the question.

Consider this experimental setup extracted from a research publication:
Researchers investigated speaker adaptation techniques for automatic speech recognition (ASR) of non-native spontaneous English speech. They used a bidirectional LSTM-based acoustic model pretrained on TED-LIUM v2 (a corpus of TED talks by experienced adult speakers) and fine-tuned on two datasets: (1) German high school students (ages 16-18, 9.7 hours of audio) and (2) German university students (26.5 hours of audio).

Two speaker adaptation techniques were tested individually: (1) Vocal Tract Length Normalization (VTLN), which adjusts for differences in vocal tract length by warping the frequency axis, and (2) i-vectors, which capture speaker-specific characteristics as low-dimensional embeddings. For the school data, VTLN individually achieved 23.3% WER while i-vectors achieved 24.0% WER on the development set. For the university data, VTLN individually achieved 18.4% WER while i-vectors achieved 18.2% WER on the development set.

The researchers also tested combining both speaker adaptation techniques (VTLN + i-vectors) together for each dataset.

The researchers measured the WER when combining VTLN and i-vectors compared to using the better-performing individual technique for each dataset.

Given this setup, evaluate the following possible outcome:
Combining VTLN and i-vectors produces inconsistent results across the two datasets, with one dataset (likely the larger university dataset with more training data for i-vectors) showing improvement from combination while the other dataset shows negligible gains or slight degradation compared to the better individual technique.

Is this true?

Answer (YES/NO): NO